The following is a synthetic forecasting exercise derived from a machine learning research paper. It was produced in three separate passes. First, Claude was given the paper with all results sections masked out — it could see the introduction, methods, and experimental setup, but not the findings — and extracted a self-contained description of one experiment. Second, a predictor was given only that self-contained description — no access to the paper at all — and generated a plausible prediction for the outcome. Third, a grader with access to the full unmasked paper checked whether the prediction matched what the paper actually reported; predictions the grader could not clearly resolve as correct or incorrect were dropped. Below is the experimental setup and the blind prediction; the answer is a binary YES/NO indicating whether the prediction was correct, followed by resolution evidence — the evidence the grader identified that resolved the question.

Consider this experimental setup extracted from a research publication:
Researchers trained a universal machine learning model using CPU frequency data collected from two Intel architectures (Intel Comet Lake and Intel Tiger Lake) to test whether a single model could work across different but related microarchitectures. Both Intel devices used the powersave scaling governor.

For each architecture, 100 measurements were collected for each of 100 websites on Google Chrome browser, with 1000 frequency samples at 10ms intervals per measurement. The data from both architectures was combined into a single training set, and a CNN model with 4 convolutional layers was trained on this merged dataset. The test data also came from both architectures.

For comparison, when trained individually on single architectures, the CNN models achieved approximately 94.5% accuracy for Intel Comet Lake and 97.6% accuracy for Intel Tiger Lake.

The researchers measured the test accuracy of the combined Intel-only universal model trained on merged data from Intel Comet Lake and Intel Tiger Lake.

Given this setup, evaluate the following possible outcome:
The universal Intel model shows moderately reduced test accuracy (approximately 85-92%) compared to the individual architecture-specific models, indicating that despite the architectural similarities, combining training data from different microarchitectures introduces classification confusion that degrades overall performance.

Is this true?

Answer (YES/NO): NO